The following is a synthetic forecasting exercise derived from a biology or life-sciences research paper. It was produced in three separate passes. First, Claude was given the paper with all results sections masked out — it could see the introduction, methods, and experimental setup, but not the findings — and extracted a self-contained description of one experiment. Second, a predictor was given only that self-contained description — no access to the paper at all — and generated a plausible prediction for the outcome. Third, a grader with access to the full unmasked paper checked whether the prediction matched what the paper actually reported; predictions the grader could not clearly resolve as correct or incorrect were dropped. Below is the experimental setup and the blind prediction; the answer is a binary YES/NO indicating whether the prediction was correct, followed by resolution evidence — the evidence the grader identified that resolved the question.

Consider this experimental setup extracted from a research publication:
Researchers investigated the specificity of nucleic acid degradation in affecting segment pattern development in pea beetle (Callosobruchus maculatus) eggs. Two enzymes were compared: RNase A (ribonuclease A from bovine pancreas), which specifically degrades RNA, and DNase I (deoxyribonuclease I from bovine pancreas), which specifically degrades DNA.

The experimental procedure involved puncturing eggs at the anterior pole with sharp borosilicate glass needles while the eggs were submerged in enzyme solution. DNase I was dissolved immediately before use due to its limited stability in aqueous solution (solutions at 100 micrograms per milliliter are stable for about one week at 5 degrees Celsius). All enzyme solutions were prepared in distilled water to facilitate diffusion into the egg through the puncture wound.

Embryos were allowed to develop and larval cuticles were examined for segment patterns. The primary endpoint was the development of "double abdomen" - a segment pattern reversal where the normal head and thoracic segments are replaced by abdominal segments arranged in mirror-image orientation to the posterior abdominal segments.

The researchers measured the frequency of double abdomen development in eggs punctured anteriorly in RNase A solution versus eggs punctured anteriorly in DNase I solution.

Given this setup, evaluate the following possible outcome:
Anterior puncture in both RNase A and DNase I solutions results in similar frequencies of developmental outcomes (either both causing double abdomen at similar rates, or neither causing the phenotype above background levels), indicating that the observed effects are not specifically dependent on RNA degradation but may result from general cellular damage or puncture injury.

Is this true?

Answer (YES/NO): NO